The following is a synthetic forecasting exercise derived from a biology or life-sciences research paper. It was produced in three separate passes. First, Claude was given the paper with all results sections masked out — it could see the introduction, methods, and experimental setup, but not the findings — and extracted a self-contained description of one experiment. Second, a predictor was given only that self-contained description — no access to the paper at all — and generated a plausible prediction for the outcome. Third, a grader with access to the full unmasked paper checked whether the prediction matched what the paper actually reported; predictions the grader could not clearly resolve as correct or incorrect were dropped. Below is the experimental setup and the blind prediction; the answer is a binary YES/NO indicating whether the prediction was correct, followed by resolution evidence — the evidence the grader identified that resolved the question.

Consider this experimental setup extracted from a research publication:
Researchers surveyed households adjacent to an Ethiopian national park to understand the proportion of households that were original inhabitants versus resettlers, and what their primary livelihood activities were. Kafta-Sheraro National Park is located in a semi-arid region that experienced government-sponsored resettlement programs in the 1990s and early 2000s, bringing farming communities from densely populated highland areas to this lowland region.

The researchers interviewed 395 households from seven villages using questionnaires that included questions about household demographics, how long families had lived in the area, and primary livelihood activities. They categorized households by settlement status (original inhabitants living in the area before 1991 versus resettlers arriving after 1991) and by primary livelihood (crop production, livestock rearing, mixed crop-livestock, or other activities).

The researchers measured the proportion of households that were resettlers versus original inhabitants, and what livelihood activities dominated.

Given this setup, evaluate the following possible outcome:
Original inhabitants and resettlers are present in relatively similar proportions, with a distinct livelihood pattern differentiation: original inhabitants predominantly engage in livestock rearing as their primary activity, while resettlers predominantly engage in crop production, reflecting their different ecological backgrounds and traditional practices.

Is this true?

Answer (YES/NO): NO